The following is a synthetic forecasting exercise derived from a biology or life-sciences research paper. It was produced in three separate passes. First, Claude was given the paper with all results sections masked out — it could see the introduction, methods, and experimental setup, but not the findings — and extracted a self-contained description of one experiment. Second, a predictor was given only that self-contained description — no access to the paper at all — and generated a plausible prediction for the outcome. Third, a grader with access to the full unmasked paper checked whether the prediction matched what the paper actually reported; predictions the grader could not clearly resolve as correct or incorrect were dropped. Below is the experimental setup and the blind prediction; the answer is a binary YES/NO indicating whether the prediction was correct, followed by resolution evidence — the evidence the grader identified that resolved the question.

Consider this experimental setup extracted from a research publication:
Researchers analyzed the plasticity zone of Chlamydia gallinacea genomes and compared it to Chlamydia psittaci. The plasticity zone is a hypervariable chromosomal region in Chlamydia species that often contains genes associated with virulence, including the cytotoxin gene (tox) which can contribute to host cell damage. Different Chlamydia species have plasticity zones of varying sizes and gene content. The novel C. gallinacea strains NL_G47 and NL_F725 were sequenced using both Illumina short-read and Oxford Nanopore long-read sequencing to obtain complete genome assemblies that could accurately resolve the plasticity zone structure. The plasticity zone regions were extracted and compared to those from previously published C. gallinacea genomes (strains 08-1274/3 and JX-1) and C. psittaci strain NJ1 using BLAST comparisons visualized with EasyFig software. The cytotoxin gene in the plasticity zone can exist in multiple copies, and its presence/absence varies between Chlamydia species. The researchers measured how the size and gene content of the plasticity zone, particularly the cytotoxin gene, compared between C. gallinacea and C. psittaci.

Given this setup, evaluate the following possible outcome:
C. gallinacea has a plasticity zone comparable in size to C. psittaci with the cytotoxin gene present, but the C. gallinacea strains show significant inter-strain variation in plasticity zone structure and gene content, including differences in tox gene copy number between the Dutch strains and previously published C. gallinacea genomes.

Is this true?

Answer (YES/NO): NO